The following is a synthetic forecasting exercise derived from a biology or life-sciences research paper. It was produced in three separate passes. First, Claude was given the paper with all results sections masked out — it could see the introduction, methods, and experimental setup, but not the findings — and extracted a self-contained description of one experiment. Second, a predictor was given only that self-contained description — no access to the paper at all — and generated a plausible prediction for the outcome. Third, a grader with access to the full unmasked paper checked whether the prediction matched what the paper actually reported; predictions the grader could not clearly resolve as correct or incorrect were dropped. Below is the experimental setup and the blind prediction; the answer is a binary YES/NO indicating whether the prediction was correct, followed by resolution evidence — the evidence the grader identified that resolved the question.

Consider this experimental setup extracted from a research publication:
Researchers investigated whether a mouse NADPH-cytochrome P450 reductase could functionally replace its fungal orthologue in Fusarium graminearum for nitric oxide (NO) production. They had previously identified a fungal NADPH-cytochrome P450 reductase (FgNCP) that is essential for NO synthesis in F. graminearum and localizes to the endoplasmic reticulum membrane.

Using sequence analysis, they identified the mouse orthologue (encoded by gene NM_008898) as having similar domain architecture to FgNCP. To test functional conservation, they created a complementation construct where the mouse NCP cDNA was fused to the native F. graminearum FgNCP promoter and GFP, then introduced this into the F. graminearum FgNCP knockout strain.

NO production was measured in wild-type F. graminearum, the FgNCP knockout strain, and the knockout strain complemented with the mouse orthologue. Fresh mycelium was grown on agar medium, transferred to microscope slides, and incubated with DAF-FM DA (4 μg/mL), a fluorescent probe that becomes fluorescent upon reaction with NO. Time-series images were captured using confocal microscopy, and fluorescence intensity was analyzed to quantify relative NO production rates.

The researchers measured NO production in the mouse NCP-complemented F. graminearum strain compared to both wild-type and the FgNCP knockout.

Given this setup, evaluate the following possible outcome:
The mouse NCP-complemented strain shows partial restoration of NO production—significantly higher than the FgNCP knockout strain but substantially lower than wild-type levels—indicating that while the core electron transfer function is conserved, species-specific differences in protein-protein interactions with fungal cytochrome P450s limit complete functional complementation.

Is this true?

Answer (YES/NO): NO